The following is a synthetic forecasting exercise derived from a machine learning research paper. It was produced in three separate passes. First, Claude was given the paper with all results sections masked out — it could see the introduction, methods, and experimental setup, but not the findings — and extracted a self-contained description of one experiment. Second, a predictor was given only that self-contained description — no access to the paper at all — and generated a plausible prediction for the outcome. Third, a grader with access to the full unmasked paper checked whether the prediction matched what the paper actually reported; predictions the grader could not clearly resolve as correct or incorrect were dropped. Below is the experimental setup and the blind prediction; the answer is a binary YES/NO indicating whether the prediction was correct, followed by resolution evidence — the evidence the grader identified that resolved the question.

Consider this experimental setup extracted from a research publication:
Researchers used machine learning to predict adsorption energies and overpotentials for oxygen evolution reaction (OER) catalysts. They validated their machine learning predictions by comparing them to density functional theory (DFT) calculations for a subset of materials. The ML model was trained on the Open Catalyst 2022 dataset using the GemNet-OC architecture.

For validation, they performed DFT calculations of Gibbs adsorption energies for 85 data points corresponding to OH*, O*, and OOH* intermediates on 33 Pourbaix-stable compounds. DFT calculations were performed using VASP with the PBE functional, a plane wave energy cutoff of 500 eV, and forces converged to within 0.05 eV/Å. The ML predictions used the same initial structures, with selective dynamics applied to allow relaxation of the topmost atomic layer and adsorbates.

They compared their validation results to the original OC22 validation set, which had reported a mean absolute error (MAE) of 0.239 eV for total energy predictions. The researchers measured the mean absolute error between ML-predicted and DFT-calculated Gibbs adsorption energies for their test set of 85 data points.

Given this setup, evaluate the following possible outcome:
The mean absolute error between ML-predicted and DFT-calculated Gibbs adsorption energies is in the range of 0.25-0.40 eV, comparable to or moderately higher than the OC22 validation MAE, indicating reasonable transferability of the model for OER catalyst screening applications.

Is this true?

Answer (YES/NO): NO